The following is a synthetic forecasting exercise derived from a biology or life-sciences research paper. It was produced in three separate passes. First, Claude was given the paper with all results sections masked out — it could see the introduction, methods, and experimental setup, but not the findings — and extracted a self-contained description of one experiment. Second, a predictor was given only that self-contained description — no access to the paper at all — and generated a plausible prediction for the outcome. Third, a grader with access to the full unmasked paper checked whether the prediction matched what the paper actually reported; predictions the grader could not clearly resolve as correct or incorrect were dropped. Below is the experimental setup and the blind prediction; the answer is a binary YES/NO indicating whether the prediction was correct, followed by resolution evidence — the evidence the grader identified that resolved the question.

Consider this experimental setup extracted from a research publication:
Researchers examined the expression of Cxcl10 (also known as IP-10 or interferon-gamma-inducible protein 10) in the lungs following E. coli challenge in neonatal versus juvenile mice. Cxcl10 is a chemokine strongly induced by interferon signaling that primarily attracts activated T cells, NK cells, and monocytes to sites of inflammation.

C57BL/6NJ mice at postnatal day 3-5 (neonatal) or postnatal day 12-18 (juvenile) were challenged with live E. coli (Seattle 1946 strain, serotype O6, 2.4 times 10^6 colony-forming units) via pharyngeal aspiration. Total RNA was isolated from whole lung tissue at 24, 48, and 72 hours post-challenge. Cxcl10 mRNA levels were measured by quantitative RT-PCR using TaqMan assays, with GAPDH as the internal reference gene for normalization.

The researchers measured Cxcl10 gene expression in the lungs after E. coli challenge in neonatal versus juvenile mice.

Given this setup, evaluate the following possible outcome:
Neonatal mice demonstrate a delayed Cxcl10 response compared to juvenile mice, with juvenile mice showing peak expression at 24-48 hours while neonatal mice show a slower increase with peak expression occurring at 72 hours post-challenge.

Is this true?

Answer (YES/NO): NO